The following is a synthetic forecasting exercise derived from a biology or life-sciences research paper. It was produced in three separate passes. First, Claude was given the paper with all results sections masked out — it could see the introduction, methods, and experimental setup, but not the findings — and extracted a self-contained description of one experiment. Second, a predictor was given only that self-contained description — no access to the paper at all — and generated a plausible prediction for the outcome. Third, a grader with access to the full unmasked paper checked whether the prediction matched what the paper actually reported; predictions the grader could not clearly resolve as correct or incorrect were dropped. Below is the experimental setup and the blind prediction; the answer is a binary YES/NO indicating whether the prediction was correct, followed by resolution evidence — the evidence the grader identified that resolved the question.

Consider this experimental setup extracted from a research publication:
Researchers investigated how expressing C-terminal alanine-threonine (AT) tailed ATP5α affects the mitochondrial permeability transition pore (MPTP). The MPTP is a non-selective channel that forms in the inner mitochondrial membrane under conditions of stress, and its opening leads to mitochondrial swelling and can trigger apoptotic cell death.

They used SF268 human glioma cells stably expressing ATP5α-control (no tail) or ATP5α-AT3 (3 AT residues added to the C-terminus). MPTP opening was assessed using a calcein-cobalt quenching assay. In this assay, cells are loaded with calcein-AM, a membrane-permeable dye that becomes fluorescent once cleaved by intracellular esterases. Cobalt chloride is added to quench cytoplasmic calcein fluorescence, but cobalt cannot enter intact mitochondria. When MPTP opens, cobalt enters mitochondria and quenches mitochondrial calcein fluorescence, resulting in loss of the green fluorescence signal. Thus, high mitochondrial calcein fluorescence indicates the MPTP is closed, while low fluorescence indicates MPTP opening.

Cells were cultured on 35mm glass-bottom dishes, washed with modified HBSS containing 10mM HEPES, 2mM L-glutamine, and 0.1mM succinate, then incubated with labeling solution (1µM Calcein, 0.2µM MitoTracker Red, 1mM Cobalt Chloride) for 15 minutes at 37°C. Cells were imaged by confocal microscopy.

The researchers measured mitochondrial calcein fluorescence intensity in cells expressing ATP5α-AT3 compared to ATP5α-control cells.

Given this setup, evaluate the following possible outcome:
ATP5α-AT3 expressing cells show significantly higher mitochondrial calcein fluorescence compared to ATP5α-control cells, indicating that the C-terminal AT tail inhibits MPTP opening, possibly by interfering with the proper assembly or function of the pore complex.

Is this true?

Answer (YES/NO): YES